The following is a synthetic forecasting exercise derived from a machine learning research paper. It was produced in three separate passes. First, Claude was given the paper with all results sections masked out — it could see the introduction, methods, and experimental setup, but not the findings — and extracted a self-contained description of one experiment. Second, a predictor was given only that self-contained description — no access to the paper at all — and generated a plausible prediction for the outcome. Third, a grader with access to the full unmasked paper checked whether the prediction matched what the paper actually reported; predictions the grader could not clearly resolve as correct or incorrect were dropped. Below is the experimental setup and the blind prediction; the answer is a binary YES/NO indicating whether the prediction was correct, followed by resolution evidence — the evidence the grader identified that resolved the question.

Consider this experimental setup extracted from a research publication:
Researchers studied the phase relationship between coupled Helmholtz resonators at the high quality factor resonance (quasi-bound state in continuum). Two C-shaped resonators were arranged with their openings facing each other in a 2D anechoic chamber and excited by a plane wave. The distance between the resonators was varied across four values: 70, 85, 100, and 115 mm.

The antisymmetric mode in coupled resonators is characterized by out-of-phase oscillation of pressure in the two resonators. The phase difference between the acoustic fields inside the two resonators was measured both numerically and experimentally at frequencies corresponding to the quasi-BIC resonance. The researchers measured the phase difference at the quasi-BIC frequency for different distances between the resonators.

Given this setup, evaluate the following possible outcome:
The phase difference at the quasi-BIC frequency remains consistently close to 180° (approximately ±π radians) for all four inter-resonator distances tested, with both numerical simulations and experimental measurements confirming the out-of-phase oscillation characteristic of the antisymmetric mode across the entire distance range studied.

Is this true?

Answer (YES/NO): NO